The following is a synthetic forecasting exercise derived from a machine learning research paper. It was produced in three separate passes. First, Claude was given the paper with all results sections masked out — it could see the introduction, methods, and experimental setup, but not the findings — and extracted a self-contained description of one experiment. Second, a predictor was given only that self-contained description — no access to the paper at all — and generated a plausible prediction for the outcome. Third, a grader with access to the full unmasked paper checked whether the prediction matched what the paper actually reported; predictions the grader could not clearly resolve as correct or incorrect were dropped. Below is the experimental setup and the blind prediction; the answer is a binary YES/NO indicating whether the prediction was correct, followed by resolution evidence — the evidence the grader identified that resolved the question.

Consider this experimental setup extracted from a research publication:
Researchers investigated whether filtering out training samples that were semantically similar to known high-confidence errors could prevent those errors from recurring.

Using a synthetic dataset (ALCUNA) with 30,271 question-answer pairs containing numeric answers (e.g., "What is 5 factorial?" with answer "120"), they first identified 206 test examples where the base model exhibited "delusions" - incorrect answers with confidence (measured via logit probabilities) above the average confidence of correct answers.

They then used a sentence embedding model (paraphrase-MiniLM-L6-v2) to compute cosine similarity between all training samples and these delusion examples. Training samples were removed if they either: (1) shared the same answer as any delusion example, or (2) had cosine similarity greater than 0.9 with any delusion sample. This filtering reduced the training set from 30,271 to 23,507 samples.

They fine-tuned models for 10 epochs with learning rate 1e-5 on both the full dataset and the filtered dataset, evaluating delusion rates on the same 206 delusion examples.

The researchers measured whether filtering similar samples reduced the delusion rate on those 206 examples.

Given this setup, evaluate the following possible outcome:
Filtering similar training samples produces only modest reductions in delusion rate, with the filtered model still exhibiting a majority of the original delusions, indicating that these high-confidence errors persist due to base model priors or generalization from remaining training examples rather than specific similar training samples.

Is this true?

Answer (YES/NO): NO